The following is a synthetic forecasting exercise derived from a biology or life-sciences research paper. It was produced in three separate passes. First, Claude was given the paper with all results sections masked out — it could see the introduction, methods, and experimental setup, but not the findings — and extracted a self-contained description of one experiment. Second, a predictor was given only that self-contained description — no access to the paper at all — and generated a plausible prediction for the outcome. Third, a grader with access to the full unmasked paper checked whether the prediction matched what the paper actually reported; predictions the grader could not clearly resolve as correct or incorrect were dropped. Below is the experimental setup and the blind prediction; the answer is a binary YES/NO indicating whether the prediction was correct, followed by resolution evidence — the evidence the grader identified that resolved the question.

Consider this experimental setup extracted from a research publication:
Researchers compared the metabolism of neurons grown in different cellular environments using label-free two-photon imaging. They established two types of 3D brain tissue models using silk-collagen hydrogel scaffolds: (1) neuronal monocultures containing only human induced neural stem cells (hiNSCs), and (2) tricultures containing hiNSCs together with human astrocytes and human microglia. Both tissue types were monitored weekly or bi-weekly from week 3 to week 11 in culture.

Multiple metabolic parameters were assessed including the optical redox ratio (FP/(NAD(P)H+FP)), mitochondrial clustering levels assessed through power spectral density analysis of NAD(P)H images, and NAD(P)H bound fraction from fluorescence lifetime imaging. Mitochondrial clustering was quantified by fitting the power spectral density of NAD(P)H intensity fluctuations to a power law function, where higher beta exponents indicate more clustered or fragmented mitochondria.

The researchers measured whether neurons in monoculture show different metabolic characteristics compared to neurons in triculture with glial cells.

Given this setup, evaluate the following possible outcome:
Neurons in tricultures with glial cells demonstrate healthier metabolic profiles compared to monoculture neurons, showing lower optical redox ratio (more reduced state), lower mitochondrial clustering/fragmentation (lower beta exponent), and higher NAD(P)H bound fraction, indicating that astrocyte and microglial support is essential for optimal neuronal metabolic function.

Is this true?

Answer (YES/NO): NO